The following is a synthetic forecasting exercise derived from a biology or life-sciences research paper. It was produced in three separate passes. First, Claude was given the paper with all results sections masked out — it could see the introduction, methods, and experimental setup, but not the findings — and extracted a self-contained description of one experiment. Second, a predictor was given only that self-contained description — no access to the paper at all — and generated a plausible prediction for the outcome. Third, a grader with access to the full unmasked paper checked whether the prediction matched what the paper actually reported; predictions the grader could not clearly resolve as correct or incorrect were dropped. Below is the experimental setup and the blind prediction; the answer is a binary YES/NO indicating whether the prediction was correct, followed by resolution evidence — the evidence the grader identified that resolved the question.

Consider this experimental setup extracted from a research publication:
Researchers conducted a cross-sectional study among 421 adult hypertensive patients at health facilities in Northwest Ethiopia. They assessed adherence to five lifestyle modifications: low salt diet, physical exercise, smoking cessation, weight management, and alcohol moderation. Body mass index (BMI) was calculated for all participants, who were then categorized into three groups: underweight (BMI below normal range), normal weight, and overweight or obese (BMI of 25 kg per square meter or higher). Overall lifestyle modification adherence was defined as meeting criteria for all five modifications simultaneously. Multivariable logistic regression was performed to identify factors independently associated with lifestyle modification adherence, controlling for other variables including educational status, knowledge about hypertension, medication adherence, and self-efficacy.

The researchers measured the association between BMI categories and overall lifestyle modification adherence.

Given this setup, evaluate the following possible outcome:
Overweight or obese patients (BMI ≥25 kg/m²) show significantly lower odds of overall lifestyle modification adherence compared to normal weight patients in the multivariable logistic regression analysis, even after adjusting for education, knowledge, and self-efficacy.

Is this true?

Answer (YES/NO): YES